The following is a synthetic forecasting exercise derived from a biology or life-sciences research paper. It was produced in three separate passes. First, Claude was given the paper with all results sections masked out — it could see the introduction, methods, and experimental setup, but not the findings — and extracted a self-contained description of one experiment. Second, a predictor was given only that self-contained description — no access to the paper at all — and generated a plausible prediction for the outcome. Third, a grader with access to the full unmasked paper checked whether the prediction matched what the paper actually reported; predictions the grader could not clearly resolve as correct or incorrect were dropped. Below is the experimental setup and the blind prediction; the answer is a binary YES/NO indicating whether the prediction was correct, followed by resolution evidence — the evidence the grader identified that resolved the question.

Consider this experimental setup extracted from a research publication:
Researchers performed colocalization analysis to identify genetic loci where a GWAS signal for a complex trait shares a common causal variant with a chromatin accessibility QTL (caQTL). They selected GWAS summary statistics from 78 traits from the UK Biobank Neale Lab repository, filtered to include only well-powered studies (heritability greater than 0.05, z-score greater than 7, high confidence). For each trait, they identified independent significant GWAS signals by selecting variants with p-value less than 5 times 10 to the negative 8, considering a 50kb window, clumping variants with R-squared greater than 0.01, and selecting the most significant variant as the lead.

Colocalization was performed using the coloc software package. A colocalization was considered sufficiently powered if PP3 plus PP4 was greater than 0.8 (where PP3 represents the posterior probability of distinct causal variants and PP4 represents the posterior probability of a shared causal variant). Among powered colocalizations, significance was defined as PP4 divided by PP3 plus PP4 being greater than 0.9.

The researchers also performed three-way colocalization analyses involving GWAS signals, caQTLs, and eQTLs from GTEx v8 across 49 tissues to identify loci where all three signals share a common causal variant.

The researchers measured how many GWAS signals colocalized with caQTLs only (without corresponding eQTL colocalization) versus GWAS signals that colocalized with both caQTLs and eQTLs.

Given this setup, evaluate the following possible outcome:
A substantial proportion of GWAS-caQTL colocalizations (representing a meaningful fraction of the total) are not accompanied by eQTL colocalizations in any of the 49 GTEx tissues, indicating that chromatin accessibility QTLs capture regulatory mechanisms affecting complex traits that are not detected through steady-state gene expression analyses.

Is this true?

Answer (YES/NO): YES